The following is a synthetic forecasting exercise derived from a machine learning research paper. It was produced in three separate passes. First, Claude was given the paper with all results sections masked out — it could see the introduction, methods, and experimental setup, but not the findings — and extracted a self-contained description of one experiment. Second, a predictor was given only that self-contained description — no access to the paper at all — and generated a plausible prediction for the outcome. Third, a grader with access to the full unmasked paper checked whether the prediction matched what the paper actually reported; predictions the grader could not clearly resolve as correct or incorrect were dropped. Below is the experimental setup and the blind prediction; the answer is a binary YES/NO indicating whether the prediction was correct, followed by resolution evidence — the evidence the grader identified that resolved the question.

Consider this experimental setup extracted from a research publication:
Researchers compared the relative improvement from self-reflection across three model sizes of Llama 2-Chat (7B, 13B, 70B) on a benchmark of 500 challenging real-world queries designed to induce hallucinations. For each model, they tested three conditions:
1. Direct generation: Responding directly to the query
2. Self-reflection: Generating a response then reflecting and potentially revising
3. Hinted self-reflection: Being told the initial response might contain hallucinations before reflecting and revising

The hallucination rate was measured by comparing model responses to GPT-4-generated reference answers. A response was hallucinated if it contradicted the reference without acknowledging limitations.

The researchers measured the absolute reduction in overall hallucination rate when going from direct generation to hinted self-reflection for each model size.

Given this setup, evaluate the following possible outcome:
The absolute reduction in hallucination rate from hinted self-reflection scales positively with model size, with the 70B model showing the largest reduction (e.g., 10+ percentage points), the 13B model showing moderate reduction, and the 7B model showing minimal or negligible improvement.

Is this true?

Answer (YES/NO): NO